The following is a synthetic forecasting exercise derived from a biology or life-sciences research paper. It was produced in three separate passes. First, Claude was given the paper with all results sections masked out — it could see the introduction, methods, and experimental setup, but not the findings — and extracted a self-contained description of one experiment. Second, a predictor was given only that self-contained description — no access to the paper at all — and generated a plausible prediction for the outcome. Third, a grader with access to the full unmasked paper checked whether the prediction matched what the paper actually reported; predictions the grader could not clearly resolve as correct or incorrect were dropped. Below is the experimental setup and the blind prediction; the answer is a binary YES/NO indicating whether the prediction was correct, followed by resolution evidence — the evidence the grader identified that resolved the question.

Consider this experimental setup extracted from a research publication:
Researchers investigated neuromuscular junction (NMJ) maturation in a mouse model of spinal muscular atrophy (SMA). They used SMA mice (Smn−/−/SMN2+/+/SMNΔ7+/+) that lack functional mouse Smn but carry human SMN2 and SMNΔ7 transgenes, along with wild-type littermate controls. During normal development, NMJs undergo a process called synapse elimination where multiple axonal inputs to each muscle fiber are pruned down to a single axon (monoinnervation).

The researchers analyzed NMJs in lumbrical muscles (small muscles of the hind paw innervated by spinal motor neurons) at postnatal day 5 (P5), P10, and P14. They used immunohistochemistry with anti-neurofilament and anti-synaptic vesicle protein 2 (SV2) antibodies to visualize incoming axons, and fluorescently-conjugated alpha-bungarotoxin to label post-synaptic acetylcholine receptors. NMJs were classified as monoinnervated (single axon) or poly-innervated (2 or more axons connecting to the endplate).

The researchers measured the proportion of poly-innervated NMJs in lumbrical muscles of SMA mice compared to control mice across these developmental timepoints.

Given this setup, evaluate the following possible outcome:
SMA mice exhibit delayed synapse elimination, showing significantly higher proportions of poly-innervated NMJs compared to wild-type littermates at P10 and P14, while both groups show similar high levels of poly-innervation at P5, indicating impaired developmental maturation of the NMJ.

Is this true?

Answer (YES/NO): NO